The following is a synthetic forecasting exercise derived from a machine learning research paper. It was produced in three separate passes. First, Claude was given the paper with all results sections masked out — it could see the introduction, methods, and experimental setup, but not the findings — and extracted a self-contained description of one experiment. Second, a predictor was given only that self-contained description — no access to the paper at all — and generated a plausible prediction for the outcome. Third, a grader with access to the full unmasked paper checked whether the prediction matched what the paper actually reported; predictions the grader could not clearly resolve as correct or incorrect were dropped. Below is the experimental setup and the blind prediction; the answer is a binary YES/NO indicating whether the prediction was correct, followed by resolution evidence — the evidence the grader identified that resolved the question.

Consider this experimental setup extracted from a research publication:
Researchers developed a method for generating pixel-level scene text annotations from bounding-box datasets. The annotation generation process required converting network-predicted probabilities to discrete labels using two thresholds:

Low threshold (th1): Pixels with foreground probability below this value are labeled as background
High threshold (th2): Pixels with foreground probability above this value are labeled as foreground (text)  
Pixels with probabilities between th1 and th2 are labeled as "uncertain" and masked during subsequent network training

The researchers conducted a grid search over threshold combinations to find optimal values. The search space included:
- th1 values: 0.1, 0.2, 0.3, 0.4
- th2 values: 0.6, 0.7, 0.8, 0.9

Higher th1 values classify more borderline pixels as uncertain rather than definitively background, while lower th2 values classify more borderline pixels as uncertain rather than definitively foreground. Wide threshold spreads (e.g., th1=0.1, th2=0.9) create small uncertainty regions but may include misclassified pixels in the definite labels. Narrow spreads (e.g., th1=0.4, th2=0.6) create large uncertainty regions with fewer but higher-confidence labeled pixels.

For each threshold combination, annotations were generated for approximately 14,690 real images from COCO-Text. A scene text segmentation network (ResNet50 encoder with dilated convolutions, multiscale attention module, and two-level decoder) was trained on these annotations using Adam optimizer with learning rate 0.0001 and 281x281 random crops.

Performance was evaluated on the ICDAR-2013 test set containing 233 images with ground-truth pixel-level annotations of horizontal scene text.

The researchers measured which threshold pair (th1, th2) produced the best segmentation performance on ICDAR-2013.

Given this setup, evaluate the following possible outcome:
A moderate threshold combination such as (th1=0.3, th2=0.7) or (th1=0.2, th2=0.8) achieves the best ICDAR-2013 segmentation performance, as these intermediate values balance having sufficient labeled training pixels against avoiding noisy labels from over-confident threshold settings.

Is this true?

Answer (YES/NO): YES